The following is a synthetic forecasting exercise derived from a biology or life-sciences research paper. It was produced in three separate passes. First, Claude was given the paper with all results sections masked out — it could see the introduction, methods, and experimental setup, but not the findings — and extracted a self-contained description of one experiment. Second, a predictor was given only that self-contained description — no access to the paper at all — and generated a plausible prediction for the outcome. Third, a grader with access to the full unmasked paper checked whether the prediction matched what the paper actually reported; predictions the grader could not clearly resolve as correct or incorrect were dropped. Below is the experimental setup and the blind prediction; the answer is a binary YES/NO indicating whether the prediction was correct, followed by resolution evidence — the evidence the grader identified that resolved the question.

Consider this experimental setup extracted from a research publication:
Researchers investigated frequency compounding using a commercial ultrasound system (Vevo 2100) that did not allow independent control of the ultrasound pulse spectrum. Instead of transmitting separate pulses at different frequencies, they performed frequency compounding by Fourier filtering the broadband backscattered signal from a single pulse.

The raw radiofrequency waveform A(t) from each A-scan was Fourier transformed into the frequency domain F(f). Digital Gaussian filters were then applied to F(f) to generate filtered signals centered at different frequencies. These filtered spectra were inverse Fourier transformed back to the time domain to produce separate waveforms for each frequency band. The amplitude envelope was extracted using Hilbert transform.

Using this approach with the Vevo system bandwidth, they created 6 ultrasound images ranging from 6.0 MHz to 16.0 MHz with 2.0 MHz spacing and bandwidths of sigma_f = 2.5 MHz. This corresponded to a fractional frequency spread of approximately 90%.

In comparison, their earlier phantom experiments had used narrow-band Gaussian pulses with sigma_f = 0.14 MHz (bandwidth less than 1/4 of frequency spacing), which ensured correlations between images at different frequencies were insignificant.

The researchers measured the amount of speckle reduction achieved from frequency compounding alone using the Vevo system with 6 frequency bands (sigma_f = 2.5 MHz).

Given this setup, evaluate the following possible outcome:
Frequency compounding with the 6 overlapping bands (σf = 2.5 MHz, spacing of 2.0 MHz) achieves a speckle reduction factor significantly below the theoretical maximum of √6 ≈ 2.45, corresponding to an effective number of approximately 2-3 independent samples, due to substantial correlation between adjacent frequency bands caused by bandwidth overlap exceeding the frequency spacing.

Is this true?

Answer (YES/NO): YES